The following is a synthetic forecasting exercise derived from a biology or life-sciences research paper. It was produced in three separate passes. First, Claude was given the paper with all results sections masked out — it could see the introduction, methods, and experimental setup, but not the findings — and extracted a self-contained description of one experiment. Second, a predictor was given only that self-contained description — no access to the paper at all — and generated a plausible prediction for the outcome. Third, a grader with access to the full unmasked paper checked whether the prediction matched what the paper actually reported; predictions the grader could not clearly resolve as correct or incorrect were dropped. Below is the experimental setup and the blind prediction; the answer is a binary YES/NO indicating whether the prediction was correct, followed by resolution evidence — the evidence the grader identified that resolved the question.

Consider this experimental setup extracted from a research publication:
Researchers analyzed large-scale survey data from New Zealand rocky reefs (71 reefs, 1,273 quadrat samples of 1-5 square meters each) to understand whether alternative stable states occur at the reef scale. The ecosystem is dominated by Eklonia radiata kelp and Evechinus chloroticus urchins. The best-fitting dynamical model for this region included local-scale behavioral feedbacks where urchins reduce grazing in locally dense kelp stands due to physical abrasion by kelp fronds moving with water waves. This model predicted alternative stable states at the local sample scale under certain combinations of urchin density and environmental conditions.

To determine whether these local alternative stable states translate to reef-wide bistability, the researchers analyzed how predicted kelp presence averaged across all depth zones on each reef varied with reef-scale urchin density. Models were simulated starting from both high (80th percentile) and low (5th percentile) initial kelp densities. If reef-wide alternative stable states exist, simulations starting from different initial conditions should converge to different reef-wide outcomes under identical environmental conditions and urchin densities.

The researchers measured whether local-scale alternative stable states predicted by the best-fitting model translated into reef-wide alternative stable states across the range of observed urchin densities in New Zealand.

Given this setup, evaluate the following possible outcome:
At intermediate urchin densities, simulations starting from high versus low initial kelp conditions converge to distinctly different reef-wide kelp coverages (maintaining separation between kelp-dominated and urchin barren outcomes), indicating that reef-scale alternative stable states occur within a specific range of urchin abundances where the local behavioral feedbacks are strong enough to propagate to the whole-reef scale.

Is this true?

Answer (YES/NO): NO